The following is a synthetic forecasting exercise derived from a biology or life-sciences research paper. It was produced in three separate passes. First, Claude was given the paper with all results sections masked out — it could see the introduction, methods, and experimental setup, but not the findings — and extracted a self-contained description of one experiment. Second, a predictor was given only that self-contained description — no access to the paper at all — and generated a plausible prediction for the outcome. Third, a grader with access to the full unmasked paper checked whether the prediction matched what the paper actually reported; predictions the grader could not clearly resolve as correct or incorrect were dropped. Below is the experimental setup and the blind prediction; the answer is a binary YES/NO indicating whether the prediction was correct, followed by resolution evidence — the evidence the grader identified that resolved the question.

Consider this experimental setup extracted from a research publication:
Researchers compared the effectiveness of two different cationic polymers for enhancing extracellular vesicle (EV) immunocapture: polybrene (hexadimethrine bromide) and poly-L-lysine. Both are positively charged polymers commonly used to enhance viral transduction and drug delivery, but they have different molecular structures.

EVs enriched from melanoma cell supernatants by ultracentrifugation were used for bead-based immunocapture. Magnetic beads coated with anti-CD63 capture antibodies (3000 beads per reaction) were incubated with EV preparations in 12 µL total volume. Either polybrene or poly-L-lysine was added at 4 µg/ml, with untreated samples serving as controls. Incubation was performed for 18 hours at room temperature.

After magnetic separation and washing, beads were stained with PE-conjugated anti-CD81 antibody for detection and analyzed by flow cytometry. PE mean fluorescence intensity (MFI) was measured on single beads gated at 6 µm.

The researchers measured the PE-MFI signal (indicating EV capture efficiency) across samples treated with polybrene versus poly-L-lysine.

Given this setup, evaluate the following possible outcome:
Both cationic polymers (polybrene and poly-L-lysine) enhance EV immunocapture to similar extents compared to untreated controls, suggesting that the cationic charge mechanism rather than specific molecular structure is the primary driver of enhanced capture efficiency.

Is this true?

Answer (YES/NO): YES